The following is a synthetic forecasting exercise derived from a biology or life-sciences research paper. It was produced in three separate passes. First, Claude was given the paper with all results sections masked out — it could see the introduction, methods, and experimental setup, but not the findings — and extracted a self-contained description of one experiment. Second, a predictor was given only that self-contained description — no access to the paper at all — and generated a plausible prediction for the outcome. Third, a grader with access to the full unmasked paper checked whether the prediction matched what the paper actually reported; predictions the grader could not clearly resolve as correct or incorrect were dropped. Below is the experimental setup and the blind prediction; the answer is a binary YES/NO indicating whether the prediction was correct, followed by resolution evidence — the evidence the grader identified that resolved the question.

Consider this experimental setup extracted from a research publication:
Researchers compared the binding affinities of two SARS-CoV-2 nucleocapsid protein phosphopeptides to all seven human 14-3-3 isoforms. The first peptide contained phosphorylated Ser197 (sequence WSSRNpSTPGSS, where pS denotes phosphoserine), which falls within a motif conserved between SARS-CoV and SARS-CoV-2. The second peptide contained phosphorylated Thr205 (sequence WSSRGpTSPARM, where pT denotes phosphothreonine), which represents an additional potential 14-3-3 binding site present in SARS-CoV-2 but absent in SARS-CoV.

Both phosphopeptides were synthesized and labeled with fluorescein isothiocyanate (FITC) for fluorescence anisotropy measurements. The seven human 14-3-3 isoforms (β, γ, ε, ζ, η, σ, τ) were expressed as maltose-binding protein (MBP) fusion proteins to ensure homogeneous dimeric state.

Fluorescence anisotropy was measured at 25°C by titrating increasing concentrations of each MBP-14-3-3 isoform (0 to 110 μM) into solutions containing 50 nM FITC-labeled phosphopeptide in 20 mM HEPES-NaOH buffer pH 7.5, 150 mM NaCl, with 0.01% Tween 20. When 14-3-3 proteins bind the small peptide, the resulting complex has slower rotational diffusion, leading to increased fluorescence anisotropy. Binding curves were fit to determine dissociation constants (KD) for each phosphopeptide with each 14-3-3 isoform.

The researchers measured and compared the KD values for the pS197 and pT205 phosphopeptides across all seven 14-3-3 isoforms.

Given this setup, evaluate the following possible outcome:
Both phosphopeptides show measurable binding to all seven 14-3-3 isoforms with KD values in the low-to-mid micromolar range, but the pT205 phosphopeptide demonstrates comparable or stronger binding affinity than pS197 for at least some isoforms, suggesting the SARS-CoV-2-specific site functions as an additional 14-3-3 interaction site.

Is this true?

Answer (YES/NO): YES